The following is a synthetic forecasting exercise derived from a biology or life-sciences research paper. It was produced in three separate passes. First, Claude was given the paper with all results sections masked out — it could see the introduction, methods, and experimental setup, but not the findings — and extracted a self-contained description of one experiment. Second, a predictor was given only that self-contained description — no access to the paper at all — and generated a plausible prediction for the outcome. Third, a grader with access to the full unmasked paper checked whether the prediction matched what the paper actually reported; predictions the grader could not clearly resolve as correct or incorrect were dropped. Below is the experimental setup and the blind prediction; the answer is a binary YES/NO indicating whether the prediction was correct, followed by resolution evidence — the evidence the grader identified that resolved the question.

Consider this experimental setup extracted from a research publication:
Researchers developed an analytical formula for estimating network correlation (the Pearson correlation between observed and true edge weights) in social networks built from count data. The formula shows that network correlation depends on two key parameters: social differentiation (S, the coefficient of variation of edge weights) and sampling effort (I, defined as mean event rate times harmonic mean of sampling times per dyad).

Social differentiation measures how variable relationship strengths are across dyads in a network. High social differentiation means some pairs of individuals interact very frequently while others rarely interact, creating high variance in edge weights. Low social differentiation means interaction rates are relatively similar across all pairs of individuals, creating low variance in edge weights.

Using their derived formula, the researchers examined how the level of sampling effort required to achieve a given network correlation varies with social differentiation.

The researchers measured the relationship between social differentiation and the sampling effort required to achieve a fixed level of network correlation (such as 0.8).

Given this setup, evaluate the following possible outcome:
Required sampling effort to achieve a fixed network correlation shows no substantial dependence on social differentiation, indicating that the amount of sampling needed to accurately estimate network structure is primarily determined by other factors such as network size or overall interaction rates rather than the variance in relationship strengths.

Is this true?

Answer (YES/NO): NO